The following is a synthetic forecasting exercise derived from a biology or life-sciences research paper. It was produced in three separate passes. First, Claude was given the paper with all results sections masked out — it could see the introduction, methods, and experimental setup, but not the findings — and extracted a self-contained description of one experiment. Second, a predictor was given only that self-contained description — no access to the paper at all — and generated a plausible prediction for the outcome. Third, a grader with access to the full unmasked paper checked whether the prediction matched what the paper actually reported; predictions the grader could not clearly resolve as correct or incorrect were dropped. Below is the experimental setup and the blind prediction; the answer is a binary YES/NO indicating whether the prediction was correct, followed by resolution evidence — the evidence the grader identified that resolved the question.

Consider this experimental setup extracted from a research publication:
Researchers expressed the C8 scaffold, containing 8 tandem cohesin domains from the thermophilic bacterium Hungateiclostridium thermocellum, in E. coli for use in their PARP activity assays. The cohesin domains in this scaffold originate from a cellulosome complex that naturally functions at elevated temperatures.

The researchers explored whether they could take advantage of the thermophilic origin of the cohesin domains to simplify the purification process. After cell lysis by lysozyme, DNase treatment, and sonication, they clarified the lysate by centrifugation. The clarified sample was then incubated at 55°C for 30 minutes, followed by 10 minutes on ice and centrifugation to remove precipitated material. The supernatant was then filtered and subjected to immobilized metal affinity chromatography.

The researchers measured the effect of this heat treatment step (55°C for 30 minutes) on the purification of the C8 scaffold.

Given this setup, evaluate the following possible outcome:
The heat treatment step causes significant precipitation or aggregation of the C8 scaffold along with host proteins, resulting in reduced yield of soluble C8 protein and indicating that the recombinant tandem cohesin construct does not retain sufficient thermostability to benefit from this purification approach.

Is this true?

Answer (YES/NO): NO